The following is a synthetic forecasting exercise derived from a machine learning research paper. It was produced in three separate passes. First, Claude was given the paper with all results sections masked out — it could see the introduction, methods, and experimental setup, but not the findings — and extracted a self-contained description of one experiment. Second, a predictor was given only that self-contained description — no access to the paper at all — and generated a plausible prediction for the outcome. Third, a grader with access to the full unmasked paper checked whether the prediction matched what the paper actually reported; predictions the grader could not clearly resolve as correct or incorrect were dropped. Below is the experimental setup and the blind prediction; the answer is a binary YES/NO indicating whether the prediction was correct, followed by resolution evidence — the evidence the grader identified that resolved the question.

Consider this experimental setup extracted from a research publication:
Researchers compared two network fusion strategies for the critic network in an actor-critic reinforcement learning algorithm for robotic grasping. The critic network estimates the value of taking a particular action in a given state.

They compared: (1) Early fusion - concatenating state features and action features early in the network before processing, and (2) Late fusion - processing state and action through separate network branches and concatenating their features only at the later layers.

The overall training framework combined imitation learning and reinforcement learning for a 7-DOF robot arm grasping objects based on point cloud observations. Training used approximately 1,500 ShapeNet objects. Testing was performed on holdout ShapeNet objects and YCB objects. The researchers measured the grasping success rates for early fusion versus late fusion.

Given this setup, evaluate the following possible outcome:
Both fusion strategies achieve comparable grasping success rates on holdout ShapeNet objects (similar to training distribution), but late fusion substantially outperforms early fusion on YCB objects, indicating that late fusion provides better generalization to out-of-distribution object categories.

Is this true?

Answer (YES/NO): NO